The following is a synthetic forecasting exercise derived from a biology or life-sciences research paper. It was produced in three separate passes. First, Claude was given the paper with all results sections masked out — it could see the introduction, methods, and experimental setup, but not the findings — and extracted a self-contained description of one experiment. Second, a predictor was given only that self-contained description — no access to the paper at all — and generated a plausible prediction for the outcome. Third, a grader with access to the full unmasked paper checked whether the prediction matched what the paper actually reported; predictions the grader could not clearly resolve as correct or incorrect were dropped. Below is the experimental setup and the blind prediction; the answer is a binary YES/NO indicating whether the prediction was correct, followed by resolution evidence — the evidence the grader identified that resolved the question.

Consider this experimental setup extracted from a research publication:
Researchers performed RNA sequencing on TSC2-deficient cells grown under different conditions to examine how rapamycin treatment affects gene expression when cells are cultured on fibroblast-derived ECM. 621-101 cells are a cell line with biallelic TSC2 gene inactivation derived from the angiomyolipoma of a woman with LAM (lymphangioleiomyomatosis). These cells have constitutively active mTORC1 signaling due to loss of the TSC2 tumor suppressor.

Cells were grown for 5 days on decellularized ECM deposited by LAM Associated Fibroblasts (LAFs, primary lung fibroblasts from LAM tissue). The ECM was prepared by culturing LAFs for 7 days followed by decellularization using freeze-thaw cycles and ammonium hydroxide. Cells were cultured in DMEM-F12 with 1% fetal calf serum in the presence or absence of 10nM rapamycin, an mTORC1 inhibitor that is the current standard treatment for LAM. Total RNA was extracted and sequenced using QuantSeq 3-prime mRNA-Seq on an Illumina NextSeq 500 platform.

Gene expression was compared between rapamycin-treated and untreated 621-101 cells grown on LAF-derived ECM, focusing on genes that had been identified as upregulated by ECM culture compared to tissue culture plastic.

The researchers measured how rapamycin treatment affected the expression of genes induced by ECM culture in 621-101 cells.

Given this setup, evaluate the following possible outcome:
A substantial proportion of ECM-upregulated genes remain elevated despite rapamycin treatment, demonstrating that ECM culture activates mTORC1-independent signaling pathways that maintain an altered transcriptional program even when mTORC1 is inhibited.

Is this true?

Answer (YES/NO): YES